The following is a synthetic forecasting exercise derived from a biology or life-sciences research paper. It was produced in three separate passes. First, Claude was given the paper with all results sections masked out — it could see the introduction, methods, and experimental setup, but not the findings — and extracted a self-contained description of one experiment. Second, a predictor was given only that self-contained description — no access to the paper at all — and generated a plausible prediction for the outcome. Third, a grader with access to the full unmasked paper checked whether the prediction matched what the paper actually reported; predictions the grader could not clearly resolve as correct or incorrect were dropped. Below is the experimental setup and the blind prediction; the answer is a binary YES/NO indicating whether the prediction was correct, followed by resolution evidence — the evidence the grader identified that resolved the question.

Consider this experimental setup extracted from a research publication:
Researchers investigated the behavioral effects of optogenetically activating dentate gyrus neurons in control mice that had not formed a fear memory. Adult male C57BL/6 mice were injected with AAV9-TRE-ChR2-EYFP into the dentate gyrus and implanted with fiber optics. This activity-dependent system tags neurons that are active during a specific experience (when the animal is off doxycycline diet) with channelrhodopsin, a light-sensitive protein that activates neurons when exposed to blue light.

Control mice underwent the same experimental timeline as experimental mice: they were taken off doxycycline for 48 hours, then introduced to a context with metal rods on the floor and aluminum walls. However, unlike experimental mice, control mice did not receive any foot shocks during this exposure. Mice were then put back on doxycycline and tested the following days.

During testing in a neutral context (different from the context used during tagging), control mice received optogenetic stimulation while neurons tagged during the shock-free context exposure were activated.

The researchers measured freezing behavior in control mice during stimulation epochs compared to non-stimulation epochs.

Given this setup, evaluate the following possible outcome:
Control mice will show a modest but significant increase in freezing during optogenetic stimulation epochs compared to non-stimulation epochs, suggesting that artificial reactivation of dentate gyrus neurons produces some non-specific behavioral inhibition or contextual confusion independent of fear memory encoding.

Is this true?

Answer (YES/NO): NO